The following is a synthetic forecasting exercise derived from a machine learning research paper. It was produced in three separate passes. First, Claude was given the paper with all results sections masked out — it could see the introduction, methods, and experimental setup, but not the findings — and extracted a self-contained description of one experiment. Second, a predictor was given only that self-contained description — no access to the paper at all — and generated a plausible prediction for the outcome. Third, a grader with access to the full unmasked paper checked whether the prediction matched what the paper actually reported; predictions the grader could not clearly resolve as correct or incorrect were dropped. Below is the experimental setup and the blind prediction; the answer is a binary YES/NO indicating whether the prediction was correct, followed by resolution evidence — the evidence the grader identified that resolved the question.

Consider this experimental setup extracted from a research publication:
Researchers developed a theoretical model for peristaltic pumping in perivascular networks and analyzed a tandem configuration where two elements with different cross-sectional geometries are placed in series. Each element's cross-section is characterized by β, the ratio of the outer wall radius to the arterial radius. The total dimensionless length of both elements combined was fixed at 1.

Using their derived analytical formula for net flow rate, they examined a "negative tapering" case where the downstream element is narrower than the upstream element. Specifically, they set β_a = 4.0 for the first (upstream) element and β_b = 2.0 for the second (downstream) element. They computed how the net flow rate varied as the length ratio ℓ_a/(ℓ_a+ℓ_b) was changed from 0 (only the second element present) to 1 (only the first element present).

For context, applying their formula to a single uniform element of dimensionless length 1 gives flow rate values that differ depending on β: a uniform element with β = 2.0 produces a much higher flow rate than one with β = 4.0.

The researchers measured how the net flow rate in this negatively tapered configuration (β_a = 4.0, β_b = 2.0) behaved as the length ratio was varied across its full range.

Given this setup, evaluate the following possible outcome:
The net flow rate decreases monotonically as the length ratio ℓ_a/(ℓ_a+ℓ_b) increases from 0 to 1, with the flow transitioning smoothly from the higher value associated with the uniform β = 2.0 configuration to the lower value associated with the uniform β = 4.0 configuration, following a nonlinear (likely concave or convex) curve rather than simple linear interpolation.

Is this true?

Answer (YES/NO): NO